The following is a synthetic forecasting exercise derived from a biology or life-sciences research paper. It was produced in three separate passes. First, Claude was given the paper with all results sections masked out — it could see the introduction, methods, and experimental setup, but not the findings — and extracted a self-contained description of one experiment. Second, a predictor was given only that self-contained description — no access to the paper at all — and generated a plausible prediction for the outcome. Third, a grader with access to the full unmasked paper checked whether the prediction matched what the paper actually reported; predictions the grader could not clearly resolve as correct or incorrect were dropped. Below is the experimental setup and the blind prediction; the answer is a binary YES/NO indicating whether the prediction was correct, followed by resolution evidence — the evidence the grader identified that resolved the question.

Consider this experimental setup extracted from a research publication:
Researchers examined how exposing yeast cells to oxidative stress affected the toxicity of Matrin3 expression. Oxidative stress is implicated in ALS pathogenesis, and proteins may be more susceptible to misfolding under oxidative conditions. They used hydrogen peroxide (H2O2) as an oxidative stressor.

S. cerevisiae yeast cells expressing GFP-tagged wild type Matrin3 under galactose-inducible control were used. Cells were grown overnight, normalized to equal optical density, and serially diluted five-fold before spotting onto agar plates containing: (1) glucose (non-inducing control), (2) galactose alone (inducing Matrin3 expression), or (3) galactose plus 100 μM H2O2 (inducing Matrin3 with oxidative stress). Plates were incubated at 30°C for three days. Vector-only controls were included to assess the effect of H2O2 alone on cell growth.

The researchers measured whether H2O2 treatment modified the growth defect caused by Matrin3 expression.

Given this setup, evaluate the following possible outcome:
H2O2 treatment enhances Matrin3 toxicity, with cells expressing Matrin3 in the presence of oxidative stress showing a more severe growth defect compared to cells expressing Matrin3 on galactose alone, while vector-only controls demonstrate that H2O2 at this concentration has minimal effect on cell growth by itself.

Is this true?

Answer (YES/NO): NO